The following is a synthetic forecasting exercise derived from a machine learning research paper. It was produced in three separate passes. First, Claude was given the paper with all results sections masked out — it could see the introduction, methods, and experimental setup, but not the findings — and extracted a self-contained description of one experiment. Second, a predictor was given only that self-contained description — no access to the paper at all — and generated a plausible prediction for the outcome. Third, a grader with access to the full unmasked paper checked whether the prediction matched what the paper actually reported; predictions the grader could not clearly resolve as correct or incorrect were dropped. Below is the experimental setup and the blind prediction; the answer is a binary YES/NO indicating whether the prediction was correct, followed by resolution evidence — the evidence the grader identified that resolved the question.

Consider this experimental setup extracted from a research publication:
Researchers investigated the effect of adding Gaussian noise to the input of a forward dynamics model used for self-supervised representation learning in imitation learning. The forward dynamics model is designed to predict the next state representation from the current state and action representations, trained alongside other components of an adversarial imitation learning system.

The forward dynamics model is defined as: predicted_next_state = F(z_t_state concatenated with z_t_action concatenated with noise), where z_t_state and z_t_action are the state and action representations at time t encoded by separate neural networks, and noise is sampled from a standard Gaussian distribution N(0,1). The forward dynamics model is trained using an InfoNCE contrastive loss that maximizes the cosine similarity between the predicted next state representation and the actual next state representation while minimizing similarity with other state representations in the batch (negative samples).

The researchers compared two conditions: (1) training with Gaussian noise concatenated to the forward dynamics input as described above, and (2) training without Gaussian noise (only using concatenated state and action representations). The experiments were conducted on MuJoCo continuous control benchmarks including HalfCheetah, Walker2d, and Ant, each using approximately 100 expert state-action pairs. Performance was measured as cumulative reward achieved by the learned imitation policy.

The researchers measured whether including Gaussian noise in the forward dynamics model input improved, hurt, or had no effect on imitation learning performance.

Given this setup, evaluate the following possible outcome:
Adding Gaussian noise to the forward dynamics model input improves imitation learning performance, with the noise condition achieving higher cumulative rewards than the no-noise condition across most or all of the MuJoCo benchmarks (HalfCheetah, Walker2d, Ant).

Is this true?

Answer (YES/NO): YES